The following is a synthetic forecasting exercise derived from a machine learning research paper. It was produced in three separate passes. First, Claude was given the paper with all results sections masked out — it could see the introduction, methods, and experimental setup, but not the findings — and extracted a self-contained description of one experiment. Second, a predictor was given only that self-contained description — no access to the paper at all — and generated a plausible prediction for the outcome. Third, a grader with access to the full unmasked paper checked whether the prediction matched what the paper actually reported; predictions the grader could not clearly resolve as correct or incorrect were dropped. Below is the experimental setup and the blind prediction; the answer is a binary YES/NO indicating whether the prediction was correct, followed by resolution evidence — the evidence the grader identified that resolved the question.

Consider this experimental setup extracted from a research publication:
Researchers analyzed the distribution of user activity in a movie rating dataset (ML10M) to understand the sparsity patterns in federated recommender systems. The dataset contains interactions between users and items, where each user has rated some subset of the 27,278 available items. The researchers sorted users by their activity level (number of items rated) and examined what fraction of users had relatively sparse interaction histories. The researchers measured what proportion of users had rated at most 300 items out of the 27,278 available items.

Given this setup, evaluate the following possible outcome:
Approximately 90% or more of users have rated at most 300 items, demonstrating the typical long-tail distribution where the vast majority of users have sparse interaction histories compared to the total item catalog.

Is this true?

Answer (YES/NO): YES